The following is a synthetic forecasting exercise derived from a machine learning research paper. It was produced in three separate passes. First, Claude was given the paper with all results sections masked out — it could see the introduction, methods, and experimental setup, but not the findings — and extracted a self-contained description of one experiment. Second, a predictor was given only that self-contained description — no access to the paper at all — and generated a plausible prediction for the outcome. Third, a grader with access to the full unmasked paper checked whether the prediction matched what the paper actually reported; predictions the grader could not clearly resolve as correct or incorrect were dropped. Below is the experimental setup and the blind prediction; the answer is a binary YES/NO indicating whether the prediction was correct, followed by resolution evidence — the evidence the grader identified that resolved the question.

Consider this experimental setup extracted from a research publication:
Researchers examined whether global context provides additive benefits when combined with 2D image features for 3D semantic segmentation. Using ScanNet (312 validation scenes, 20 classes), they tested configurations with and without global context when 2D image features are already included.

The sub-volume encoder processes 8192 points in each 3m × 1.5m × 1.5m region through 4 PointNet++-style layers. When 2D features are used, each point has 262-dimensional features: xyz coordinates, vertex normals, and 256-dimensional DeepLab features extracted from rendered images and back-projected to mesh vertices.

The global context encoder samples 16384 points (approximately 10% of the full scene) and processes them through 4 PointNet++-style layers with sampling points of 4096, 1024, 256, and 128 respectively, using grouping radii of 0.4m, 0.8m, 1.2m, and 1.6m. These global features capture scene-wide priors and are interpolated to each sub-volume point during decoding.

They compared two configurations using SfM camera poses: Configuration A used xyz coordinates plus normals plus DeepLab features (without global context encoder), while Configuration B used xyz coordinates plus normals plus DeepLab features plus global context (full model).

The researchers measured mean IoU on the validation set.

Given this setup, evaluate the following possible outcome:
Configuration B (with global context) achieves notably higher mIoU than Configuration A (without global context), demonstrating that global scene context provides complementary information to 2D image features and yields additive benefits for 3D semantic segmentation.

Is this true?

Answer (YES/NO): YES